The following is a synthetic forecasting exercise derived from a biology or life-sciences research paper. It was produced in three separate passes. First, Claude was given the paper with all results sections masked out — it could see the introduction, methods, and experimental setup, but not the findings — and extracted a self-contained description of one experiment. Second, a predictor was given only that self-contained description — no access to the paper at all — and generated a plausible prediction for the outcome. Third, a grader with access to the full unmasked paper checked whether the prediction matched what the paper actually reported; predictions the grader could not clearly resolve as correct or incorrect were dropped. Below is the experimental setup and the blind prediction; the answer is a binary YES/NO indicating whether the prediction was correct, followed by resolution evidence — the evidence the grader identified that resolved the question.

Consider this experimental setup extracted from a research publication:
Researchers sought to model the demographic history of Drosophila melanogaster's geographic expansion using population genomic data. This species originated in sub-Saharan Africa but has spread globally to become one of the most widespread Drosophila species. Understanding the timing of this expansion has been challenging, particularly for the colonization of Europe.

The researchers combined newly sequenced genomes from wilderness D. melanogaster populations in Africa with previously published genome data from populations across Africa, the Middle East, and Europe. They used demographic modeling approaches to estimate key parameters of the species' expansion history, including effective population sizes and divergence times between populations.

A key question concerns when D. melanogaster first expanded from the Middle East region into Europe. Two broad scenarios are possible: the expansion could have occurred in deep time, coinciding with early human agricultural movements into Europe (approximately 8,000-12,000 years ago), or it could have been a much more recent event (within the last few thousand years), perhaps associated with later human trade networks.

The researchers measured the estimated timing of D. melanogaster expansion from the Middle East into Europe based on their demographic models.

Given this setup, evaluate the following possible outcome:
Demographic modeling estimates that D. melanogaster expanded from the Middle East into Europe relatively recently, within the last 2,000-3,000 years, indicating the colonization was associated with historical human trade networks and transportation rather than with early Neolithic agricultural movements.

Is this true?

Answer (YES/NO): NO